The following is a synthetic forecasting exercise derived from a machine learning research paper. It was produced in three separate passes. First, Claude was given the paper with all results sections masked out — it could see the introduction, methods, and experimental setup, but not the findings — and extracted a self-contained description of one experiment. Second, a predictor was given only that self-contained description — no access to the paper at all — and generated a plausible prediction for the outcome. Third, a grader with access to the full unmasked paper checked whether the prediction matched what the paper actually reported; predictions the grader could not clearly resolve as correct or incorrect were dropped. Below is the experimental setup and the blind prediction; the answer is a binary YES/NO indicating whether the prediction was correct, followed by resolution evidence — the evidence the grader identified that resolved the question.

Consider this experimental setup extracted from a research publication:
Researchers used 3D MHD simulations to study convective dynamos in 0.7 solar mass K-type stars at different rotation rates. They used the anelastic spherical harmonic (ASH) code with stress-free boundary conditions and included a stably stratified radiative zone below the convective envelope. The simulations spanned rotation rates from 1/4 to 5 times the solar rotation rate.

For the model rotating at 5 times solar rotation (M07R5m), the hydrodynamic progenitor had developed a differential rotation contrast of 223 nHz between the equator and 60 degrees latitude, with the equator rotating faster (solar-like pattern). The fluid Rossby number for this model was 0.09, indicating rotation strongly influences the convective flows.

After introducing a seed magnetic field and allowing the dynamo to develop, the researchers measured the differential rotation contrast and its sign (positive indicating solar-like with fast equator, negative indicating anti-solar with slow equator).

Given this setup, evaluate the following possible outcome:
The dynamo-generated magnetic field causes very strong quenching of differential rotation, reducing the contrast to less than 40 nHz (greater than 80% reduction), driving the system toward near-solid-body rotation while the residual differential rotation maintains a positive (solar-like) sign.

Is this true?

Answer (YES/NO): NO